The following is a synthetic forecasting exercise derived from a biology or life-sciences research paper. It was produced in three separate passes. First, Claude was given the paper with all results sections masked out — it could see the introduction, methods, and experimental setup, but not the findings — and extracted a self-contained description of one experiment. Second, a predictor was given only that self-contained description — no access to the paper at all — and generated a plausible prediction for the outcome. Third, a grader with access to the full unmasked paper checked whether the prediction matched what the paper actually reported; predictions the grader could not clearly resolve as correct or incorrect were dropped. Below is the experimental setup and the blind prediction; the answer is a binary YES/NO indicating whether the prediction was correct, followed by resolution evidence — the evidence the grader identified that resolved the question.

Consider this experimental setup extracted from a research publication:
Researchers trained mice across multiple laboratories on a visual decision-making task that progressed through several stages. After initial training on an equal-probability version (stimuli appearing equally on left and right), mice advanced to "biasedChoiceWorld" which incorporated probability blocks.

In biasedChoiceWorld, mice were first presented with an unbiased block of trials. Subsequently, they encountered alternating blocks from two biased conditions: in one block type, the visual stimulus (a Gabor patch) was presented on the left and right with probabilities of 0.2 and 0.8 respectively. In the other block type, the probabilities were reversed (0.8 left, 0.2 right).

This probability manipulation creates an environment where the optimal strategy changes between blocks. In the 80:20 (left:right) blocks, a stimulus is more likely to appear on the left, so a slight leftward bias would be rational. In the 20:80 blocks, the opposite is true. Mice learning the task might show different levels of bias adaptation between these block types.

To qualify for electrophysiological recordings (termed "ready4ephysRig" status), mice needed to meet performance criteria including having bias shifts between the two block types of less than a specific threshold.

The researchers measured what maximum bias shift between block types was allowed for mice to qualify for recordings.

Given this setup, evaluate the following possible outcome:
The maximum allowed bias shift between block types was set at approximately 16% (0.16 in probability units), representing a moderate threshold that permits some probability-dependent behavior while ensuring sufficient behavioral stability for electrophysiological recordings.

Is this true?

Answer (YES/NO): NO